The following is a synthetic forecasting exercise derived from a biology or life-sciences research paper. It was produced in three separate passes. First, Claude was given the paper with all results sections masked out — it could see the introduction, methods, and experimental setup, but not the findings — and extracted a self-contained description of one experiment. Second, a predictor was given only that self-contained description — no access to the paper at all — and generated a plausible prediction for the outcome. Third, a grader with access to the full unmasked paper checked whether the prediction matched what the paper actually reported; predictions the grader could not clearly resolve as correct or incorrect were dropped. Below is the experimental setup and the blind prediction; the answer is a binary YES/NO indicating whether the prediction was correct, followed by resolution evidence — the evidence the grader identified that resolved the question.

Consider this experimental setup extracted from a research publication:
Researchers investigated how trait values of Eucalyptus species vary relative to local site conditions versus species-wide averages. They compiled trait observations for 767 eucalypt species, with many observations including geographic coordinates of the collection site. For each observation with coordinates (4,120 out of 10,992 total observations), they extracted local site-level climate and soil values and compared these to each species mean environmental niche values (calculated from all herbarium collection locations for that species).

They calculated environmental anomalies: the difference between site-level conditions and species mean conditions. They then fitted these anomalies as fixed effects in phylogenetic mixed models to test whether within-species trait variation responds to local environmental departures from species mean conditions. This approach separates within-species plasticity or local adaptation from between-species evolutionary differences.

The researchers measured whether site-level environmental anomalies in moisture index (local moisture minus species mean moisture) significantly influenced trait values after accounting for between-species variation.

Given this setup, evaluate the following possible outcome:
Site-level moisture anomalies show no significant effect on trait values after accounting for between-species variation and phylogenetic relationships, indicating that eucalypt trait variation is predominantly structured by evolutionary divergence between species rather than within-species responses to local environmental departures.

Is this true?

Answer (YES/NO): NO